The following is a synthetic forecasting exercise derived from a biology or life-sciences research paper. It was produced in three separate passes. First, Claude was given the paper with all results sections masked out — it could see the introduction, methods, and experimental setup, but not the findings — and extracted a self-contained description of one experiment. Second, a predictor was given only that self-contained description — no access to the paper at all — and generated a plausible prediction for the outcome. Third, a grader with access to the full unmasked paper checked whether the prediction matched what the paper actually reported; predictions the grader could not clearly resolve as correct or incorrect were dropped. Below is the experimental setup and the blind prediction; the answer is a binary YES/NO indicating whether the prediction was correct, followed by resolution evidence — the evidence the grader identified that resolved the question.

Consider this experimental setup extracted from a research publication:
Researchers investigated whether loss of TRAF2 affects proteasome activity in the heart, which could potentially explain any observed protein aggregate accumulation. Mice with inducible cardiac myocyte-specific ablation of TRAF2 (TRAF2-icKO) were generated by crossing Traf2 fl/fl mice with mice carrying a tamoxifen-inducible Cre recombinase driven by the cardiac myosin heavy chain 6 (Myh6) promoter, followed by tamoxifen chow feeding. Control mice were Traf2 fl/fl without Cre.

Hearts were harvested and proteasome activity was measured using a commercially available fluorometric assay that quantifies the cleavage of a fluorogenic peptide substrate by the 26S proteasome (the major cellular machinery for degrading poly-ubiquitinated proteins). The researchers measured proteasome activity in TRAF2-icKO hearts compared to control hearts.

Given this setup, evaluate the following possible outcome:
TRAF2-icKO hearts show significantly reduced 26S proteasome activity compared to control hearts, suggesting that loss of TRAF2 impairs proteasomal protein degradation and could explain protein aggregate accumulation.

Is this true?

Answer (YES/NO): NO